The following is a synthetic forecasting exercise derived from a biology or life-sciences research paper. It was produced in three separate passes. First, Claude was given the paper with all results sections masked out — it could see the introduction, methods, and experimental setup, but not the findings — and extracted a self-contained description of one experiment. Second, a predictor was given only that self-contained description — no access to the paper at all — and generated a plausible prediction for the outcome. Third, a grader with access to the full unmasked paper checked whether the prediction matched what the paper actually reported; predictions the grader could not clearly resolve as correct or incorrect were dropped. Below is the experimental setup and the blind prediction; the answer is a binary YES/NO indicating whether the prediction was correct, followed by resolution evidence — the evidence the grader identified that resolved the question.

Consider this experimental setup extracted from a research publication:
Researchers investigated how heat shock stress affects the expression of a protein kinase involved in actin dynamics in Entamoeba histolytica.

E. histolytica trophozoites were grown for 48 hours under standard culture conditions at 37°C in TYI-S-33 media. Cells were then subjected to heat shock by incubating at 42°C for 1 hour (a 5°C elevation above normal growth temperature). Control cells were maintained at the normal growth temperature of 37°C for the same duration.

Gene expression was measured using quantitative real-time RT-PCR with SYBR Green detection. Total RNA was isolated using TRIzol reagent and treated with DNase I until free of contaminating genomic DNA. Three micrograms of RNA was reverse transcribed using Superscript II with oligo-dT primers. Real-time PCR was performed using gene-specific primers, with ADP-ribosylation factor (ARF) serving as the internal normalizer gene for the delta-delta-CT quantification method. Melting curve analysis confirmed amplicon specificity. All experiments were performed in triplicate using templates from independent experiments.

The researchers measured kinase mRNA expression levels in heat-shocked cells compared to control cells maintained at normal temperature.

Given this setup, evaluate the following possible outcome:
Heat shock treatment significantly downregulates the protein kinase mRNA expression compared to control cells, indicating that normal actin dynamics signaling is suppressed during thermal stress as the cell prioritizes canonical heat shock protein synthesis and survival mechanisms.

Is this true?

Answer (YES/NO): NO